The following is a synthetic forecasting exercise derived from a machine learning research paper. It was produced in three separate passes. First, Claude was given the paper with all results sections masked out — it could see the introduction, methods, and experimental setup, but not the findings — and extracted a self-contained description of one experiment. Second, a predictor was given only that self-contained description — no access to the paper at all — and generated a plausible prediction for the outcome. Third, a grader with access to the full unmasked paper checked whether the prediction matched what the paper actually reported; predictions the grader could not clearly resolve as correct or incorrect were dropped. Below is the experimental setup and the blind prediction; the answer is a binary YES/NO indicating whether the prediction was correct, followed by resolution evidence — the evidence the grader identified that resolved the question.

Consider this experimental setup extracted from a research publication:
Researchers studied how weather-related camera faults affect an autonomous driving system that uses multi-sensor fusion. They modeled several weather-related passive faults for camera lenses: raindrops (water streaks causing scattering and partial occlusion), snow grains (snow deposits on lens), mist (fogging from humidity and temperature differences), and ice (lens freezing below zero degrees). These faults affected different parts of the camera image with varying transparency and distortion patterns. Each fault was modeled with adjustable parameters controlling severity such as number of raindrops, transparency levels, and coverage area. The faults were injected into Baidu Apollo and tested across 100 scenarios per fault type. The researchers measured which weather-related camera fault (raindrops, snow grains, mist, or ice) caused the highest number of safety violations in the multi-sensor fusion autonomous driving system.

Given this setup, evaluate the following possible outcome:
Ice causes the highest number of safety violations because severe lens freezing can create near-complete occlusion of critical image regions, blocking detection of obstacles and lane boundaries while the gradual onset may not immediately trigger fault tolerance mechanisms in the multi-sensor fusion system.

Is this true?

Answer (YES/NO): NO